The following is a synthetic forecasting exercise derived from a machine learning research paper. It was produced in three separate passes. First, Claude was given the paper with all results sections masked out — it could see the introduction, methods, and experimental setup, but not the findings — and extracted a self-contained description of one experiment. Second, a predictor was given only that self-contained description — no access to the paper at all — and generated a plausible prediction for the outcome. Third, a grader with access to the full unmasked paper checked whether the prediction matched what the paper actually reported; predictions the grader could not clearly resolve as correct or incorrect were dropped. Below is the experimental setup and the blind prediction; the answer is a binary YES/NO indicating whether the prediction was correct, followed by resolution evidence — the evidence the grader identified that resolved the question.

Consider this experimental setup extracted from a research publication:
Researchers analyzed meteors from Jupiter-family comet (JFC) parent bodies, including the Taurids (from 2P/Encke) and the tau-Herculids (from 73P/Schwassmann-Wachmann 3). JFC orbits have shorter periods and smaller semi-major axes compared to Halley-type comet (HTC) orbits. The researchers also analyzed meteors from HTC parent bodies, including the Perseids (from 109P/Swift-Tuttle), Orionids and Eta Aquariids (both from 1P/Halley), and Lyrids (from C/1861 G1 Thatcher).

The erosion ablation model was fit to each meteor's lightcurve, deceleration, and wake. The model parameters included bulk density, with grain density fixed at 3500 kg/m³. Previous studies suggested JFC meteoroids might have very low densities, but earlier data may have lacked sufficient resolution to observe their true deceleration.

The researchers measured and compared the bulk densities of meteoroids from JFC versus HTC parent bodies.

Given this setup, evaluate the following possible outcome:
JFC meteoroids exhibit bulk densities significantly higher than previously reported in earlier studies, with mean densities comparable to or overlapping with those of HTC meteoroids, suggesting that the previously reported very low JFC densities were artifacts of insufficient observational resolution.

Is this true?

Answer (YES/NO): NO